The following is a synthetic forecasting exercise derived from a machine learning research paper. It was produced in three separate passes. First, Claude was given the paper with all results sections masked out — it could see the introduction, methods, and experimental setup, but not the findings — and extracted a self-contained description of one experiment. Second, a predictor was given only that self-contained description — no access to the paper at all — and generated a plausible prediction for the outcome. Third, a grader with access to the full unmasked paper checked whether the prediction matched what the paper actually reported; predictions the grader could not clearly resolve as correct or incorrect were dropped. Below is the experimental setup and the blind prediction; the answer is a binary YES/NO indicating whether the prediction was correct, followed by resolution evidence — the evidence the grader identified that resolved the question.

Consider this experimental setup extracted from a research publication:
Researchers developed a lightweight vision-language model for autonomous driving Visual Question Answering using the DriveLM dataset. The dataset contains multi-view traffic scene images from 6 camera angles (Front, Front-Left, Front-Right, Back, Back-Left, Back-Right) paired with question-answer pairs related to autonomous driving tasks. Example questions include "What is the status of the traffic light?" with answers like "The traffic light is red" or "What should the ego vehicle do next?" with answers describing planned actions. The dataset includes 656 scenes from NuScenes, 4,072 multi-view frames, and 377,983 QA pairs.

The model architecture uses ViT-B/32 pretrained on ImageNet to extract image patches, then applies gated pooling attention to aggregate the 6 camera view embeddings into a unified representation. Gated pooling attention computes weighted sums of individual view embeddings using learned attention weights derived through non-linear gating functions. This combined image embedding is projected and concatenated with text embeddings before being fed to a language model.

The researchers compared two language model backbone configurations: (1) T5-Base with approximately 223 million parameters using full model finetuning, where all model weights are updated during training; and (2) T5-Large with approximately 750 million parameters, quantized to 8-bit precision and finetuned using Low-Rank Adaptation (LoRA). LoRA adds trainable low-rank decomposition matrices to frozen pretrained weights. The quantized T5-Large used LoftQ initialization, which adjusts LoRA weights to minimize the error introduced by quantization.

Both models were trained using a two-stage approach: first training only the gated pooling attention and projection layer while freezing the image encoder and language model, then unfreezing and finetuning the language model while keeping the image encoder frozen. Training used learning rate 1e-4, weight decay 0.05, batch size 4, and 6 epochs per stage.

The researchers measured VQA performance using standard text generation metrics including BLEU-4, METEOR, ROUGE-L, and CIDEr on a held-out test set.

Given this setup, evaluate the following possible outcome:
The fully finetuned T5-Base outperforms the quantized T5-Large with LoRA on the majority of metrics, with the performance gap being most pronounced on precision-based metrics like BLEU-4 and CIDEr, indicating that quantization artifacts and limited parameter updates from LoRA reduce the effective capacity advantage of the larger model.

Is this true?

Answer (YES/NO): YES